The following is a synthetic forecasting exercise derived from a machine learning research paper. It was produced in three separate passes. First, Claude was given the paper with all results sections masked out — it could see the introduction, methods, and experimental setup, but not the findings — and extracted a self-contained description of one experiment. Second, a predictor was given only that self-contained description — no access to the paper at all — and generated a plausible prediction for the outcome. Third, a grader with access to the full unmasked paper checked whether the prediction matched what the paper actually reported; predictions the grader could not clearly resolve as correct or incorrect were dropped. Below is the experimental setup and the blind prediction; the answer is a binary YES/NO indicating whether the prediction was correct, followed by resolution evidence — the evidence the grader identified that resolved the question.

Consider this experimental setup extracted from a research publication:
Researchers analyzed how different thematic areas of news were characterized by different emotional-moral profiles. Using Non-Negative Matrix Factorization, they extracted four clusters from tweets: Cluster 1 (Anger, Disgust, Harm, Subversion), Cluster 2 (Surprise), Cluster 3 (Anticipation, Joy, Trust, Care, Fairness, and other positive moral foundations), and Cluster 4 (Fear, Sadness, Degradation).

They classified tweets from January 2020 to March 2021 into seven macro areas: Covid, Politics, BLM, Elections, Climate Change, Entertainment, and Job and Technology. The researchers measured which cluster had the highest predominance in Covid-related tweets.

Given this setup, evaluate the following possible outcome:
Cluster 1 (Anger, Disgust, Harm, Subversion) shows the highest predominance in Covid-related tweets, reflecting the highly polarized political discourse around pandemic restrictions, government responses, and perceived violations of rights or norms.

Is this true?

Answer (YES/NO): NO